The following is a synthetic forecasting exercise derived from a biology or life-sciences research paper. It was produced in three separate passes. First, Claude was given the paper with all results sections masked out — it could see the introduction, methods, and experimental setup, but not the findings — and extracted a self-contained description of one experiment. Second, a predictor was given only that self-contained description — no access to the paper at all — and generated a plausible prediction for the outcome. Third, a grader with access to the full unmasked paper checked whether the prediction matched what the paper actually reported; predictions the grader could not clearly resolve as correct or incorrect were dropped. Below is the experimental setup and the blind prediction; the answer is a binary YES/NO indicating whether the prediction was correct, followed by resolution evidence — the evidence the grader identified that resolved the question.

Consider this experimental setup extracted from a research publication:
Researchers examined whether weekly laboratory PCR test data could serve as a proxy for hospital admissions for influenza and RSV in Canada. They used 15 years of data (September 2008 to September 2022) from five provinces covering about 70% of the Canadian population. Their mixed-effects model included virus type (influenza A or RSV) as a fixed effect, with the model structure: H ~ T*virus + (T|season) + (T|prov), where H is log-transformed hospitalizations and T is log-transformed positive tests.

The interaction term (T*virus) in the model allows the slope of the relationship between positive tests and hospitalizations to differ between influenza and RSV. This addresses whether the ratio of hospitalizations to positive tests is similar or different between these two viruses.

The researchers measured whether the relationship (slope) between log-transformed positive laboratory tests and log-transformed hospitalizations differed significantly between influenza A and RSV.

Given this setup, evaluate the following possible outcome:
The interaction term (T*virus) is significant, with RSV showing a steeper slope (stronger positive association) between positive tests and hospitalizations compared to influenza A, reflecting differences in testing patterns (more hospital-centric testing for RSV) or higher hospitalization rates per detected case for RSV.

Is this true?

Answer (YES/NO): YES